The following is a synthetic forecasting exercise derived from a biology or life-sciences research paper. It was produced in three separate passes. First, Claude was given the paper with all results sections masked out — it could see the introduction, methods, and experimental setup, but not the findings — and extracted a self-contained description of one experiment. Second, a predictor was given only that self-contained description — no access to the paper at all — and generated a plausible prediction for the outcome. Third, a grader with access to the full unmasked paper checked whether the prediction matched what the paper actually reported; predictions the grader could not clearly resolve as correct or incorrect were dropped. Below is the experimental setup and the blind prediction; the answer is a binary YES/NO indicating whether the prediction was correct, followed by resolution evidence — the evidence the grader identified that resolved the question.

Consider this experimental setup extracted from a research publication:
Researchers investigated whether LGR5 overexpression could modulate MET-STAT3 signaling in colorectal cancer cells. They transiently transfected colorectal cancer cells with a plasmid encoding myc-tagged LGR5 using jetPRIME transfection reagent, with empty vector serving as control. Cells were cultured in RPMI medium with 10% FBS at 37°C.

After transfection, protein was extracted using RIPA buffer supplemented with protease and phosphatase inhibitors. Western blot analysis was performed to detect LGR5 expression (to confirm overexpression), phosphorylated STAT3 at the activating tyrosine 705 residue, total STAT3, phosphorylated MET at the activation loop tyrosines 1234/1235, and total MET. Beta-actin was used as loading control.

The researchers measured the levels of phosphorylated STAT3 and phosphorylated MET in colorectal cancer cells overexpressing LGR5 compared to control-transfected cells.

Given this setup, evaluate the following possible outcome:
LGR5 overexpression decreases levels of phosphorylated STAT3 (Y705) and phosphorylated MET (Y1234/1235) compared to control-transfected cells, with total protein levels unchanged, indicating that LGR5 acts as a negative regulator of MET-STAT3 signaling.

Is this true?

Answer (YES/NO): YES